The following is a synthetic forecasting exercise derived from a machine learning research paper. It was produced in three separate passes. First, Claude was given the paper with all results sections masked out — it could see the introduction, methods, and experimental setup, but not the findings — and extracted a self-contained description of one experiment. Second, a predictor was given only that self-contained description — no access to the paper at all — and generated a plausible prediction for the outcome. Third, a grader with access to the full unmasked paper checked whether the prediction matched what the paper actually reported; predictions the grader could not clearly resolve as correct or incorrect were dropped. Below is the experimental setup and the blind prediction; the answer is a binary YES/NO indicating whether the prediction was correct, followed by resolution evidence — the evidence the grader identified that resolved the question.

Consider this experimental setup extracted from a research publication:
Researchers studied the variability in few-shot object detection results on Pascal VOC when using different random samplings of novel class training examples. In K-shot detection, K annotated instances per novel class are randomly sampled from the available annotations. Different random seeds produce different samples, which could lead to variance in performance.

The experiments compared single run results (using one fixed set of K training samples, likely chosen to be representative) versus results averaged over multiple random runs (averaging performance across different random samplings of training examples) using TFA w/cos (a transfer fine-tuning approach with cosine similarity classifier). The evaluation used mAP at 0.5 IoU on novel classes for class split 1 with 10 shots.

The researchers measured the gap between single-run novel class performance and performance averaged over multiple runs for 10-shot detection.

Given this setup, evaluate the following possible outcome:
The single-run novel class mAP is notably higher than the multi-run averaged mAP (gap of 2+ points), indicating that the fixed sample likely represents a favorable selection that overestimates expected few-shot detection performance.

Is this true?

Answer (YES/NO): YES